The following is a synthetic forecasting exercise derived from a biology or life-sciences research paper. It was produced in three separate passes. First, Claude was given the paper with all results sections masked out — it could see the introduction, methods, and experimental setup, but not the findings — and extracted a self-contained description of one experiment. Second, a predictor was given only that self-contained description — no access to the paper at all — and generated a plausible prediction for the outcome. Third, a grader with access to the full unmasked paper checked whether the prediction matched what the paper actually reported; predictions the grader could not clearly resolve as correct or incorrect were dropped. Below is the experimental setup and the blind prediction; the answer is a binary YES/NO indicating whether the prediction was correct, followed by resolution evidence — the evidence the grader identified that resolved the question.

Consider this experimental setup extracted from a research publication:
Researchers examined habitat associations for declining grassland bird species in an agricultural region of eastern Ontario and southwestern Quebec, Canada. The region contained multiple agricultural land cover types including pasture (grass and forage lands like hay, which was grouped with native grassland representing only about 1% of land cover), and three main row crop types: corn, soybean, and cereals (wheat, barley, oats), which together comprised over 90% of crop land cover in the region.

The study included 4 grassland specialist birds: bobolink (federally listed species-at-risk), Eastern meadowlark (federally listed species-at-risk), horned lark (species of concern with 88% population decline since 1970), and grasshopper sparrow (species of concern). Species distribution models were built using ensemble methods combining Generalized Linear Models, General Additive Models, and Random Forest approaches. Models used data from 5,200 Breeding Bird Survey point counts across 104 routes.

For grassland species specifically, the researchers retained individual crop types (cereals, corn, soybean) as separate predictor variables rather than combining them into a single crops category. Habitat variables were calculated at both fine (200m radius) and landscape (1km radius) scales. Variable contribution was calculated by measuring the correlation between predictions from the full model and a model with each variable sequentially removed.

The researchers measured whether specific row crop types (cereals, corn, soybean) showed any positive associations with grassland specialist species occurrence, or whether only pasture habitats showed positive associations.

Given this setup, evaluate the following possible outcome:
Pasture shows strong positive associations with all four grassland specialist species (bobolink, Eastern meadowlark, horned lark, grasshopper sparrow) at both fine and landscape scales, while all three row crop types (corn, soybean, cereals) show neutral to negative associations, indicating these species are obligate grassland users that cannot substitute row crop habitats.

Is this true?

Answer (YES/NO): NO